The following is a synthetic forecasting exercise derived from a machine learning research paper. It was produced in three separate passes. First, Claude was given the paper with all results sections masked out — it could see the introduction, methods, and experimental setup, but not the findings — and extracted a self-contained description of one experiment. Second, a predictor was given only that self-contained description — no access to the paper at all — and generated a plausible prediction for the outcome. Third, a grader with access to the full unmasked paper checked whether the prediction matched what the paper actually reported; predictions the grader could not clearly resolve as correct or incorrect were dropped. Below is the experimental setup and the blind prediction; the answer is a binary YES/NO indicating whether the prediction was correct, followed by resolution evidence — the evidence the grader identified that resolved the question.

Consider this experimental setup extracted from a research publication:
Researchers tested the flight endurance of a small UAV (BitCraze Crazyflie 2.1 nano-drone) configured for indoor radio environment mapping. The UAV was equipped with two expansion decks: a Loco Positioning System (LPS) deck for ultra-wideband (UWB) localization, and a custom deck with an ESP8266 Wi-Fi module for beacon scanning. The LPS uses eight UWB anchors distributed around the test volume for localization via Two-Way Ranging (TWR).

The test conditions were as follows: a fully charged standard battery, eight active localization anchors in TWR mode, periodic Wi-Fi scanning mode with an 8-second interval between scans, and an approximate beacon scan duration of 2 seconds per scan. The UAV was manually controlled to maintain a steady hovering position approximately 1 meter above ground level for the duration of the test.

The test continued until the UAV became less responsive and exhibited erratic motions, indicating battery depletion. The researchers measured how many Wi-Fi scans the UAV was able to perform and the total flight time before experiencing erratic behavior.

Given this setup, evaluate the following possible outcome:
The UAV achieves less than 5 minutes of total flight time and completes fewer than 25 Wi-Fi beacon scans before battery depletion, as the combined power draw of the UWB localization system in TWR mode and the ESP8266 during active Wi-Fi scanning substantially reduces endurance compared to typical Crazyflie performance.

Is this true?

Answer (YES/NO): NO